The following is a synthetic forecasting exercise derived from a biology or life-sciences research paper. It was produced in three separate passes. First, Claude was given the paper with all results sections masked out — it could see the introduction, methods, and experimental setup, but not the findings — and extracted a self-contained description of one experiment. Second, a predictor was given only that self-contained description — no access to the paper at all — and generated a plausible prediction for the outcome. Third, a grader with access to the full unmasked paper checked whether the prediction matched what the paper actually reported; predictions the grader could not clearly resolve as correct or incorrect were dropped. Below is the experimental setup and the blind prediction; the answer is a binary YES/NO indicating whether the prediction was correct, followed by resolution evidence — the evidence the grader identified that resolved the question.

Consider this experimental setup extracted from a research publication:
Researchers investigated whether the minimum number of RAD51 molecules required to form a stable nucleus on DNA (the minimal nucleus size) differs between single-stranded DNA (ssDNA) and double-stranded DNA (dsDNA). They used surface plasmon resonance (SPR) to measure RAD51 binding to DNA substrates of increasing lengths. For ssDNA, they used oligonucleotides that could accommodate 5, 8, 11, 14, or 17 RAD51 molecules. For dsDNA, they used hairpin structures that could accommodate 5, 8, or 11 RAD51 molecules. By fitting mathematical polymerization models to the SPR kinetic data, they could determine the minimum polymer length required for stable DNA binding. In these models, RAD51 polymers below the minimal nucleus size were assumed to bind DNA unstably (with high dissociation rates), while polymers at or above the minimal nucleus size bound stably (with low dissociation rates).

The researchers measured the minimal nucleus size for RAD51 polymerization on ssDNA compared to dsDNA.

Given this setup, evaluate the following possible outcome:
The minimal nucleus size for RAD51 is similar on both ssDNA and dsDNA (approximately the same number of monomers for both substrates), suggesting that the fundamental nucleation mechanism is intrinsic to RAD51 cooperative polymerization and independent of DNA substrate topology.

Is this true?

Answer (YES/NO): NO